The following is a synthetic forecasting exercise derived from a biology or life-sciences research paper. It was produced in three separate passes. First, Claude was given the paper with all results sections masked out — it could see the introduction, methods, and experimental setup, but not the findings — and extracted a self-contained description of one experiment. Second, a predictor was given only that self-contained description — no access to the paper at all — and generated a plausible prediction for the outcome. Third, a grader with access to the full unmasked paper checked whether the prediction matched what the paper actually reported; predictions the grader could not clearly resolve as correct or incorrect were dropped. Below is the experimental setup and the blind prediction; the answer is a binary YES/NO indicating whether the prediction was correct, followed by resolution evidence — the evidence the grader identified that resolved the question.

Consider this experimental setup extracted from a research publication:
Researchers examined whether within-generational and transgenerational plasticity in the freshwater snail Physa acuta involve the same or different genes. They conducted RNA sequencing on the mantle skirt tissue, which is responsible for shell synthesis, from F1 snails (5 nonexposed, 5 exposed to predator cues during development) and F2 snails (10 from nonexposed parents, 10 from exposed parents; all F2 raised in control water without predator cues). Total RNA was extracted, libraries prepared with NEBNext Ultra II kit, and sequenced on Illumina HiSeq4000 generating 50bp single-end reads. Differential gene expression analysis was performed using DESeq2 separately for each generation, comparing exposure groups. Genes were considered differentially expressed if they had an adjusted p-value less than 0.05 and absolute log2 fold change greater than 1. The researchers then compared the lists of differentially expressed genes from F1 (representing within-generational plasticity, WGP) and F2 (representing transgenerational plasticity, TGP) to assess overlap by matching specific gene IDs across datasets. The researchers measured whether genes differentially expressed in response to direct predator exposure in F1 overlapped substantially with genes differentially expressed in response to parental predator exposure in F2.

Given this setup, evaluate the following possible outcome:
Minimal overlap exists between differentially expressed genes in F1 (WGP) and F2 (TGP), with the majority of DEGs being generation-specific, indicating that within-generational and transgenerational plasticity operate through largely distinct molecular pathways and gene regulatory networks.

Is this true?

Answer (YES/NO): YES